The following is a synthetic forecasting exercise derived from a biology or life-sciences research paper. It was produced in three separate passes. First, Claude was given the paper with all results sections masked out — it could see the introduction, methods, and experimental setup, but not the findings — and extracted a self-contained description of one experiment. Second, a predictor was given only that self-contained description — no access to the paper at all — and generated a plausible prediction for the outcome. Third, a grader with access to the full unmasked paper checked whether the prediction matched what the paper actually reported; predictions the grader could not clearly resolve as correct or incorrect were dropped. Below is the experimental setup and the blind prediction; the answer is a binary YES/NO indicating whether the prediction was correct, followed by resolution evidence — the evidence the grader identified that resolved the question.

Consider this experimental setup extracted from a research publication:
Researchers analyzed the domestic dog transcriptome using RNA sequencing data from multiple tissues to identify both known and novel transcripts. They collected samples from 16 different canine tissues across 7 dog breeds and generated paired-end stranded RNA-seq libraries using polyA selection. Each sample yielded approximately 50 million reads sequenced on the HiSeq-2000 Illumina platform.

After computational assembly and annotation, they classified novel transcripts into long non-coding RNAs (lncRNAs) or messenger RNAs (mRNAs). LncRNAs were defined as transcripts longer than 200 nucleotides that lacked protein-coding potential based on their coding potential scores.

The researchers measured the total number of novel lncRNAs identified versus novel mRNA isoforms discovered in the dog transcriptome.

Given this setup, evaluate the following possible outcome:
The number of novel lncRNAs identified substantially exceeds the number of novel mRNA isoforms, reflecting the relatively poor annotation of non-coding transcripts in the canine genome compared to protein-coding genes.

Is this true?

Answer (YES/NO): NO